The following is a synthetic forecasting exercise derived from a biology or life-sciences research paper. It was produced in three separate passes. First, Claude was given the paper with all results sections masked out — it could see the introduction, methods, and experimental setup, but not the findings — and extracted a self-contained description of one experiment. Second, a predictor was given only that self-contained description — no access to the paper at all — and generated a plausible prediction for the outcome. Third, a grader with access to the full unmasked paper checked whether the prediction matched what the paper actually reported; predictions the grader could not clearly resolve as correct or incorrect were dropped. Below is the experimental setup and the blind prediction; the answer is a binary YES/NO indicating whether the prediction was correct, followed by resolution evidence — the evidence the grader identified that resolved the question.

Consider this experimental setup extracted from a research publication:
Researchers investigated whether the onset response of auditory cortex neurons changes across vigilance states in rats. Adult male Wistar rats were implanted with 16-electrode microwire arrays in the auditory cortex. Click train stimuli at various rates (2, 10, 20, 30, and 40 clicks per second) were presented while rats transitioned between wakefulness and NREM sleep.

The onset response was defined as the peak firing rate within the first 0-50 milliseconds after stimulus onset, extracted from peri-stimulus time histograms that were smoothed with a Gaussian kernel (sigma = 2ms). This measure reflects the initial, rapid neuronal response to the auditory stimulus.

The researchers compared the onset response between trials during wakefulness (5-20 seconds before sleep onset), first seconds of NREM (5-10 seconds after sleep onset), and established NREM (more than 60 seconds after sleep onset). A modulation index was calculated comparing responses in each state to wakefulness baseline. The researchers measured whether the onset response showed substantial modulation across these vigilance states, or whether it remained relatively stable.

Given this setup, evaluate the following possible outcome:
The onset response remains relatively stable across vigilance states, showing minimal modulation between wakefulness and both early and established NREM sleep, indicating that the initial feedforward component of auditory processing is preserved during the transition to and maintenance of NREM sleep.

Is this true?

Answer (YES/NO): YES